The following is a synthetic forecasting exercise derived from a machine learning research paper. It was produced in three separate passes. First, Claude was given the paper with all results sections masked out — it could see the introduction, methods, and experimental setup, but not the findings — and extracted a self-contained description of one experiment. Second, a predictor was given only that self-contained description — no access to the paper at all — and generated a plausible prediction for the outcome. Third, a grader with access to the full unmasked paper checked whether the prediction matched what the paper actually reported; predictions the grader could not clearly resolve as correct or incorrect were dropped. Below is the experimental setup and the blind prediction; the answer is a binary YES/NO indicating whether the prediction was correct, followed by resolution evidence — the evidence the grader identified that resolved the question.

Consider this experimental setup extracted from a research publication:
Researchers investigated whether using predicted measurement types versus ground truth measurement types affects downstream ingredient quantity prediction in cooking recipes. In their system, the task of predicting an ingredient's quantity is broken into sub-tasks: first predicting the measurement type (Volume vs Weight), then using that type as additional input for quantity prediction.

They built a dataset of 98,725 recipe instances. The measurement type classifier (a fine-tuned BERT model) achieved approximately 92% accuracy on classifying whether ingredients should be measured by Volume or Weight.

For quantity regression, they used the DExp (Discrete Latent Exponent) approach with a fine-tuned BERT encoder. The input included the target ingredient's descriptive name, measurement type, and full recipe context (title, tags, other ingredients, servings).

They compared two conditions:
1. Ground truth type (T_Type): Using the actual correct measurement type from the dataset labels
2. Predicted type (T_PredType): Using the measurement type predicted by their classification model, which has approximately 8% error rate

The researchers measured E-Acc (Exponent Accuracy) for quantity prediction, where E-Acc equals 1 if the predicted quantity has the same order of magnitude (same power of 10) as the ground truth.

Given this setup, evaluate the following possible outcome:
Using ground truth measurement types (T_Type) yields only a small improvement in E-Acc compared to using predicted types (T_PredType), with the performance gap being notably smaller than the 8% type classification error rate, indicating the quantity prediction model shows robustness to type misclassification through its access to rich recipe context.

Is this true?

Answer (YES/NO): YES